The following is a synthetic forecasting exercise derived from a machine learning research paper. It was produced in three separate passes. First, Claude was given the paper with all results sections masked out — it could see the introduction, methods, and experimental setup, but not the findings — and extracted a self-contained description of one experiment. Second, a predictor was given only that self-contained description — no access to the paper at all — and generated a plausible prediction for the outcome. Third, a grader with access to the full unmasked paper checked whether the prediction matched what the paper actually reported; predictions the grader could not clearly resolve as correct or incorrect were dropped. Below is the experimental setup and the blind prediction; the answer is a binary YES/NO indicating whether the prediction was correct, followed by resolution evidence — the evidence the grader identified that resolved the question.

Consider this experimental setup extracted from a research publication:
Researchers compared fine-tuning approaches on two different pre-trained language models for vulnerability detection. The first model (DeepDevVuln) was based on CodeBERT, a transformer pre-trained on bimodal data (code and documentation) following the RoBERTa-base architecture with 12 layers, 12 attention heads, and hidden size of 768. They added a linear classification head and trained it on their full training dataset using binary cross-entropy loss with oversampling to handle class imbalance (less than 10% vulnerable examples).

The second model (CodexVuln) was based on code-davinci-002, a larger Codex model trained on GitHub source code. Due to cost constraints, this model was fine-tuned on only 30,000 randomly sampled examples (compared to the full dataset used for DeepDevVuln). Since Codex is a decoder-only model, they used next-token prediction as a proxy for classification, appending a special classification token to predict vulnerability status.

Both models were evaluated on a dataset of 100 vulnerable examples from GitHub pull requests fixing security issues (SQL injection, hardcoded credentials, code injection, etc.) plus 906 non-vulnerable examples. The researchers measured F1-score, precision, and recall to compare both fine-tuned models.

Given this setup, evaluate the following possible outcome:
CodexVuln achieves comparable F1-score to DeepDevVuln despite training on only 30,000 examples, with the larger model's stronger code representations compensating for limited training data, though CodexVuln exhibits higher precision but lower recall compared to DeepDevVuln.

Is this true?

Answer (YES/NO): YES